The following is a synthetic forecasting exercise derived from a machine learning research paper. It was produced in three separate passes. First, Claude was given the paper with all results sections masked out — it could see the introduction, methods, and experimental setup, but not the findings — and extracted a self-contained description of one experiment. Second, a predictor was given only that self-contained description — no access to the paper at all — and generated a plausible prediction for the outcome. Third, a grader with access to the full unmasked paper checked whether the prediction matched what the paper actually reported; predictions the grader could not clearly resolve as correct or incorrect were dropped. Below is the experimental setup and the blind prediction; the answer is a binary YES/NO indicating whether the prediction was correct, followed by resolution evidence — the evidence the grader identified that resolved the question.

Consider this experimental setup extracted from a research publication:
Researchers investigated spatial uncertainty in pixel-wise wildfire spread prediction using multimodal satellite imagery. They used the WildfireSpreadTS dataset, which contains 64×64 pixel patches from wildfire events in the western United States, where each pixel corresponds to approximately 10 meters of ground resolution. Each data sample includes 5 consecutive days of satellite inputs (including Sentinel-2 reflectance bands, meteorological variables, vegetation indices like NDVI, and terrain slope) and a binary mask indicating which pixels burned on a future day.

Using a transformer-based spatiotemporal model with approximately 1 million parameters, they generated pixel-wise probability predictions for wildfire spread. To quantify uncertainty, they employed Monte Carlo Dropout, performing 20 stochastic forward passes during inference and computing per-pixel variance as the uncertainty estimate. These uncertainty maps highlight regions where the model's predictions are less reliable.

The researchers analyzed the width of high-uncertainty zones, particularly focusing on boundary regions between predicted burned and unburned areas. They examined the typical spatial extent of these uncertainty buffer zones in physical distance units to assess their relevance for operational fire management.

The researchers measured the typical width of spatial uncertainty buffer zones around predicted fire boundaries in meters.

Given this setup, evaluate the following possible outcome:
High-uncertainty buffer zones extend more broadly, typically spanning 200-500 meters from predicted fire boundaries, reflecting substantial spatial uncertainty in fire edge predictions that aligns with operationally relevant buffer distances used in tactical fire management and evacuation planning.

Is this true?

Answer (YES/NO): NO